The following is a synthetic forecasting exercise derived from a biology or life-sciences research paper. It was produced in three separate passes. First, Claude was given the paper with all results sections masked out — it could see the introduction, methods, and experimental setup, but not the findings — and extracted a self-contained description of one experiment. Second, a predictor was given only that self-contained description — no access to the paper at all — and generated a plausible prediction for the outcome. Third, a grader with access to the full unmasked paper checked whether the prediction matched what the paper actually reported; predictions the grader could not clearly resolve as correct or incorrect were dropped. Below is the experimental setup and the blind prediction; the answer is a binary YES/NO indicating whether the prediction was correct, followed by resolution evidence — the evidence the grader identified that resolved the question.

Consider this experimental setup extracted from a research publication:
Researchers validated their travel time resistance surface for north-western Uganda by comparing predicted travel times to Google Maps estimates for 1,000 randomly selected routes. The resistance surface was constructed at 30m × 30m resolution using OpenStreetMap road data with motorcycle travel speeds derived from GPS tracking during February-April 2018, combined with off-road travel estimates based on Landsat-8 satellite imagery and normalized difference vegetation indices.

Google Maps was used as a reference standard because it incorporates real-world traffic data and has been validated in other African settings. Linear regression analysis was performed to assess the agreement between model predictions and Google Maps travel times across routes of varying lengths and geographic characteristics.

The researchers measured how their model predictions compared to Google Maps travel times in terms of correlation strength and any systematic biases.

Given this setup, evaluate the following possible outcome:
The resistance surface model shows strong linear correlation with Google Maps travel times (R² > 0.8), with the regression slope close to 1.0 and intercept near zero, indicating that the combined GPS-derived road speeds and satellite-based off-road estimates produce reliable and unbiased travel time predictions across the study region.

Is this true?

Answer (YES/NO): NO